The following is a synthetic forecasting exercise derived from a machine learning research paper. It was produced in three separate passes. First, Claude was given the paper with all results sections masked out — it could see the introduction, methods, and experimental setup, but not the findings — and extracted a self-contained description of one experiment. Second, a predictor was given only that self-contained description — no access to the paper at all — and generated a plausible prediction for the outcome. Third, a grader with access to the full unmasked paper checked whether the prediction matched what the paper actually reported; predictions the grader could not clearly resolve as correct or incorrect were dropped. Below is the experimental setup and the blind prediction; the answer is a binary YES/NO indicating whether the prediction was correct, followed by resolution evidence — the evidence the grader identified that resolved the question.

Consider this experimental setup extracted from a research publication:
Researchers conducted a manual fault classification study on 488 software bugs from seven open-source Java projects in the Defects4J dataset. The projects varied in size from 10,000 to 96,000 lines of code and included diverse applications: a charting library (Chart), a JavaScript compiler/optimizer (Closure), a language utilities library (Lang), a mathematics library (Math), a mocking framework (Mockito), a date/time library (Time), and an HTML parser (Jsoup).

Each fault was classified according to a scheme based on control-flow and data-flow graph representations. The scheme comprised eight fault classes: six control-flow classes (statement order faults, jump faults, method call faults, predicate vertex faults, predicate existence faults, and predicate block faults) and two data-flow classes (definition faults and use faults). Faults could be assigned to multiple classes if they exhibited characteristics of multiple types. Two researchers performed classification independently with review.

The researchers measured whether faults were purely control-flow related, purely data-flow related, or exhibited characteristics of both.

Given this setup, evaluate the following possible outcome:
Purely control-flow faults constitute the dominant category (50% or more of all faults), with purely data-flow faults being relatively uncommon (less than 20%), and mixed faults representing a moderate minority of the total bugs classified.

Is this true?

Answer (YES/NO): NO